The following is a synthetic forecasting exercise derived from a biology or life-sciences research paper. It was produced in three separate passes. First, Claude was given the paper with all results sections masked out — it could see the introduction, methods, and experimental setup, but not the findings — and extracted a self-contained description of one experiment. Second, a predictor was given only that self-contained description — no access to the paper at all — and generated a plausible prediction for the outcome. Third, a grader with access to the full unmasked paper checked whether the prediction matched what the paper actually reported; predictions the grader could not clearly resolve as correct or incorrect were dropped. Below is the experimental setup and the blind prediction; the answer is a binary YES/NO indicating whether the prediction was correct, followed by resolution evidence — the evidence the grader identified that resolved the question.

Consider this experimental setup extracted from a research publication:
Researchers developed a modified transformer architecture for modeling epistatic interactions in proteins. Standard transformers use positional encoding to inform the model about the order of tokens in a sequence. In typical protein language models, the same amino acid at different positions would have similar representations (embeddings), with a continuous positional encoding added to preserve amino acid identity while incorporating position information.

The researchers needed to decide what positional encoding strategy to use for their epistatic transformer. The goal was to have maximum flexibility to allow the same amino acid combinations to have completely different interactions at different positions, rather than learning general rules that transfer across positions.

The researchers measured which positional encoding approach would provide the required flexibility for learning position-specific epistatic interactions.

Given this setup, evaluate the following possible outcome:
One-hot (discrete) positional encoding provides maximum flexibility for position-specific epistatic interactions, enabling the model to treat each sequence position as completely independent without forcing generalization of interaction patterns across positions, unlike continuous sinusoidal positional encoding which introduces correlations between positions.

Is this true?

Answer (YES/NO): NO